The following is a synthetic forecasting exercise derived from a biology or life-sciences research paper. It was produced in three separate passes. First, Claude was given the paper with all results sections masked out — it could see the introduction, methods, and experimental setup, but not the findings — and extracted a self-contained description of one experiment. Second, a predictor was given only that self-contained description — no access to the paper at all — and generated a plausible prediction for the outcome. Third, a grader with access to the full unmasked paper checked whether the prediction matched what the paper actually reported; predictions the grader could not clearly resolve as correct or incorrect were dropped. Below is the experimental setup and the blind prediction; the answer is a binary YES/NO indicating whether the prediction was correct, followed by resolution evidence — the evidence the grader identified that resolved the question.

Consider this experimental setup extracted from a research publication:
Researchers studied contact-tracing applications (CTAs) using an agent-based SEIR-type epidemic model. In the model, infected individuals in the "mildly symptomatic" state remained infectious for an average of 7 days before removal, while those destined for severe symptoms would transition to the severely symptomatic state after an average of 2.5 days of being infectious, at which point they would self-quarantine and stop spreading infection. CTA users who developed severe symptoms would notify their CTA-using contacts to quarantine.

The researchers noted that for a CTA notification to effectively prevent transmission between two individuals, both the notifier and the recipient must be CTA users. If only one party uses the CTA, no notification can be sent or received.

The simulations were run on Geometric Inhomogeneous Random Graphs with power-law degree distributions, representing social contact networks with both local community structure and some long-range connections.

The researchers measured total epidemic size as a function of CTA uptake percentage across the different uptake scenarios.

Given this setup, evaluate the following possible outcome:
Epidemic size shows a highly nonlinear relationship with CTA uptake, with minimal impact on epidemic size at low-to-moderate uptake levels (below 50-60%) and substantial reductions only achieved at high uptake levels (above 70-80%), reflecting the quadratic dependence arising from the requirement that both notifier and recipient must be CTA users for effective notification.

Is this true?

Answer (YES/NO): NO